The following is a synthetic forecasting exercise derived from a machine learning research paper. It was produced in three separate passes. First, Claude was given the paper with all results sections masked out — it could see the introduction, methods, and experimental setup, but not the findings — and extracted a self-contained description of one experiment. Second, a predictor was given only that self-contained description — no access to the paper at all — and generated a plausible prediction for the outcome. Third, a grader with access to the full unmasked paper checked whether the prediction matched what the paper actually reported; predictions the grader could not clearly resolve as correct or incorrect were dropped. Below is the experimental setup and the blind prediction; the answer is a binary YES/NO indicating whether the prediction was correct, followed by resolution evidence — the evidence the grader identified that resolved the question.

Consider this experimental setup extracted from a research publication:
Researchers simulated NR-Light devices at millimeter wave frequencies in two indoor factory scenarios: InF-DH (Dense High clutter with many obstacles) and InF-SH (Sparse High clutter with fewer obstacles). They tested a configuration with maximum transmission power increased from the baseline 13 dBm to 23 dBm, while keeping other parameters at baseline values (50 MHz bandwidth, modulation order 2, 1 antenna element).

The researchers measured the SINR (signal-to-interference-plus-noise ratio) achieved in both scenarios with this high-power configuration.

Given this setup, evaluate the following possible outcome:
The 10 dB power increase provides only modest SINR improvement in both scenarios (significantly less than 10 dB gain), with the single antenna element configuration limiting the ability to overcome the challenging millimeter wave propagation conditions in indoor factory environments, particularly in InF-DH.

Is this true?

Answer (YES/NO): NO